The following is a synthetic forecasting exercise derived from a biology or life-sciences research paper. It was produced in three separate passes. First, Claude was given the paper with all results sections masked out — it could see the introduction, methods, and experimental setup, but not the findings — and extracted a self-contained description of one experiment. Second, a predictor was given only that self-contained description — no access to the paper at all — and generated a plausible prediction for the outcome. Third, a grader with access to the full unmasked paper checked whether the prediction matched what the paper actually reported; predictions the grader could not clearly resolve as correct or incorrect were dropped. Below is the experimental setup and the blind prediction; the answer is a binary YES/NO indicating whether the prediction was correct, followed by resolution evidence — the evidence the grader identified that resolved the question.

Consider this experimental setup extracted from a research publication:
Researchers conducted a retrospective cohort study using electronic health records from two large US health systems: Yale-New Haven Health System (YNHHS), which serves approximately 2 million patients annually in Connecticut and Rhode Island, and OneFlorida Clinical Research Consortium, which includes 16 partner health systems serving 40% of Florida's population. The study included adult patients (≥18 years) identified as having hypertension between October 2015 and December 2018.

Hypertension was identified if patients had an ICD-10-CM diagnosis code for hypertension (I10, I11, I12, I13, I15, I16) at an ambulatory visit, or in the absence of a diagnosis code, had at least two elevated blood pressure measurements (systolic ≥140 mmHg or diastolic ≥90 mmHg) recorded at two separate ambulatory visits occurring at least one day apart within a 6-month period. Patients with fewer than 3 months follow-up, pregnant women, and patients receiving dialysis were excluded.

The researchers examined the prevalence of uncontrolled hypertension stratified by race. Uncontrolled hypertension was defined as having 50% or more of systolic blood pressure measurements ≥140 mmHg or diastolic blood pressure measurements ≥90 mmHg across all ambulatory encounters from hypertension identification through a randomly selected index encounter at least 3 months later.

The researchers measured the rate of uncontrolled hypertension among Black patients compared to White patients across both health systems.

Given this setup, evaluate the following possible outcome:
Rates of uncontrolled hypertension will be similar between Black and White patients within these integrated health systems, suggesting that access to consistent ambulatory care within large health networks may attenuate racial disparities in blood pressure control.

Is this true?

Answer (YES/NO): NO